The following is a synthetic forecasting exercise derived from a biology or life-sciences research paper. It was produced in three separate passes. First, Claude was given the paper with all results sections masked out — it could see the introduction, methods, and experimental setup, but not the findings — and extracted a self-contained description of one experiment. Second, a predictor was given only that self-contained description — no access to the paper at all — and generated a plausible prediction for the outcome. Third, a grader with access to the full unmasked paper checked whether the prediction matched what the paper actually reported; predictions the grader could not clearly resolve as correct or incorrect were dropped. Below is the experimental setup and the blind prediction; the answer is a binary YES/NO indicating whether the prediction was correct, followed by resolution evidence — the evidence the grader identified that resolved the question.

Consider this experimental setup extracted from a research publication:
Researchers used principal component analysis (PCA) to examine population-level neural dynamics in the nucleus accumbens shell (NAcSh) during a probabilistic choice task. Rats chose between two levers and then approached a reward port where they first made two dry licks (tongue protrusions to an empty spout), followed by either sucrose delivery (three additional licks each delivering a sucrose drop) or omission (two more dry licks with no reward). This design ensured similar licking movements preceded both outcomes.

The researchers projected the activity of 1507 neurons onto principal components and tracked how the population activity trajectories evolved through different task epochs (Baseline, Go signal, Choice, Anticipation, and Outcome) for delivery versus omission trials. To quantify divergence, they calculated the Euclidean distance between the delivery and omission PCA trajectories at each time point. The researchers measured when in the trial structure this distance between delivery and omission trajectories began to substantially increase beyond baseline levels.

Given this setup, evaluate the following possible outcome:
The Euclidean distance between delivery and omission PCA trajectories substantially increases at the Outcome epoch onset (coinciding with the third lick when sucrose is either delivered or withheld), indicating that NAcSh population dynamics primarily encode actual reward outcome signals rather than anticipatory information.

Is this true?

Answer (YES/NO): NO